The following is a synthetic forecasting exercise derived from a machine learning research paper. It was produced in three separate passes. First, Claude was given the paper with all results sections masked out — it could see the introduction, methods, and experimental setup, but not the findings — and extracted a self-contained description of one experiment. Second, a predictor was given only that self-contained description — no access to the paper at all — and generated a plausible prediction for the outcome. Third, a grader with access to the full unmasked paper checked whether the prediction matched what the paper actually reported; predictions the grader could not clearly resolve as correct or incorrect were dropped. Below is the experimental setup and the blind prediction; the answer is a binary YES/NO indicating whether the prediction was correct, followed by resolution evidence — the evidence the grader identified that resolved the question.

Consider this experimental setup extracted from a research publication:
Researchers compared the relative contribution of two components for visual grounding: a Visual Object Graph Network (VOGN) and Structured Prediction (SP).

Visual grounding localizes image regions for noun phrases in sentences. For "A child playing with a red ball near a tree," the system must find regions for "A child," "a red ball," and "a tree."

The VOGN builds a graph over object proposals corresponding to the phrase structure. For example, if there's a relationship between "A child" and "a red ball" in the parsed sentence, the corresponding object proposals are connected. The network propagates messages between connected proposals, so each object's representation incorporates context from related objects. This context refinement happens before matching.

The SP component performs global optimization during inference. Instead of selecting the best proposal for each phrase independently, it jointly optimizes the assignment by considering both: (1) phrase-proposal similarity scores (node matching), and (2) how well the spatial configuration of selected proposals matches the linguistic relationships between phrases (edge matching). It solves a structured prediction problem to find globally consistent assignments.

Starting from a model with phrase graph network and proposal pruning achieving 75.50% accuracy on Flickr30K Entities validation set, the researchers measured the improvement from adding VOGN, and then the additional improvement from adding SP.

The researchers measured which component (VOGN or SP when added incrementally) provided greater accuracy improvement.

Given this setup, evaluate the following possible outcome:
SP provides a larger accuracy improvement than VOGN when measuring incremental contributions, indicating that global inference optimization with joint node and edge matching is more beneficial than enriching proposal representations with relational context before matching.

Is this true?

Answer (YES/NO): NO